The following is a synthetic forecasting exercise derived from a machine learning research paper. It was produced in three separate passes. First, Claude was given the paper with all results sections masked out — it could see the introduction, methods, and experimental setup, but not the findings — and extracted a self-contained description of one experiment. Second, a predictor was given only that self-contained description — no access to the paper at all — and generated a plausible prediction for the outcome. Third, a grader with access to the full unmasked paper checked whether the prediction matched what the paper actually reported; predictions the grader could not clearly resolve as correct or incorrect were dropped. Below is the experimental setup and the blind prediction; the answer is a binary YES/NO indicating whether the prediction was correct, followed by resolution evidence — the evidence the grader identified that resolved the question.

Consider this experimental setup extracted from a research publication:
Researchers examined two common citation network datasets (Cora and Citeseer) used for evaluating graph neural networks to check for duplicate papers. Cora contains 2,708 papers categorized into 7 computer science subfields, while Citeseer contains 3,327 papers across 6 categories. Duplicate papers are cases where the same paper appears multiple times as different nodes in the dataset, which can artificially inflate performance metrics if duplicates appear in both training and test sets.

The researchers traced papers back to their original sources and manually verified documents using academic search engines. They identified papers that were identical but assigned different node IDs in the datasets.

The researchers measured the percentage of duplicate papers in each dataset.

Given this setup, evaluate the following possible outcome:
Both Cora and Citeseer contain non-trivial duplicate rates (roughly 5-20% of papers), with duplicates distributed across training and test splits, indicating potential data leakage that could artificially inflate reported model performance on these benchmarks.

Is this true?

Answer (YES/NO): NO